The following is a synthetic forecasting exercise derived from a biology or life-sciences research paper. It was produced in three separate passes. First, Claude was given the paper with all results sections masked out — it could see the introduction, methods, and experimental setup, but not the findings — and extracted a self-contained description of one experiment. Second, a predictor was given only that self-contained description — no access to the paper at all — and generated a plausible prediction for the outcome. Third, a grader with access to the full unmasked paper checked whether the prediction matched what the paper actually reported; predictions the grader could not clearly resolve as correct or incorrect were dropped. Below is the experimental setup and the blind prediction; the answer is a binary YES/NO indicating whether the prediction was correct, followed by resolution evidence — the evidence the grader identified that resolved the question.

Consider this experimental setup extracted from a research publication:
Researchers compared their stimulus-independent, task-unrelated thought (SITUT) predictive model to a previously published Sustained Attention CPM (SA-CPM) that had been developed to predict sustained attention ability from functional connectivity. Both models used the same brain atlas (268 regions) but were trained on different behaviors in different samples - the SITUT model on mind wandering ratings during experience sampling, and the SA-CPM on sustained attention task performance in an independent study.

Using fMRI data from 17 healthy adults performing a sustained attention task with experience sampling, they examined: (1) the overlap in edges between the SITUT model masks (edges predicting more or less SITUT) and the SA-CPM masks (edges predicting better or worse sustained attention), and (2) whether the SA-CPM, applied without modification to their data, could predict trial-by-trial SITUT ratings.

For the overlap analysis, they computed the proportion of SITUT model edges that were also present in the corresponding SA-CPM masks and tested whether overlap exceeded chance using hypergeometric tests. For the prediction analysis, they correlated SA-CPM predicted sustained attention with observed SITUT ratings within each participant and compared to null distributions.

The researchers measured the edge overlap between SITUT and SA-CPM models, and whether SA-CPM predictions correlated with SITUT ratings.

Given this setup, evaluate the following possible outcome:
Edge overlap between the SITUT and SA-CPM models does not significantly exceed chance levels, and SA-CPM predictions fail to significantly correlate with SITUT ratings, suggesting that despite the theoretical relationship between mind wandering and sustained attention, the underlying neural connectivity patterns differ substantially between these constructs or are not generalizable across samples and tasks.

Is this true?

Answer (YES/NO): YES